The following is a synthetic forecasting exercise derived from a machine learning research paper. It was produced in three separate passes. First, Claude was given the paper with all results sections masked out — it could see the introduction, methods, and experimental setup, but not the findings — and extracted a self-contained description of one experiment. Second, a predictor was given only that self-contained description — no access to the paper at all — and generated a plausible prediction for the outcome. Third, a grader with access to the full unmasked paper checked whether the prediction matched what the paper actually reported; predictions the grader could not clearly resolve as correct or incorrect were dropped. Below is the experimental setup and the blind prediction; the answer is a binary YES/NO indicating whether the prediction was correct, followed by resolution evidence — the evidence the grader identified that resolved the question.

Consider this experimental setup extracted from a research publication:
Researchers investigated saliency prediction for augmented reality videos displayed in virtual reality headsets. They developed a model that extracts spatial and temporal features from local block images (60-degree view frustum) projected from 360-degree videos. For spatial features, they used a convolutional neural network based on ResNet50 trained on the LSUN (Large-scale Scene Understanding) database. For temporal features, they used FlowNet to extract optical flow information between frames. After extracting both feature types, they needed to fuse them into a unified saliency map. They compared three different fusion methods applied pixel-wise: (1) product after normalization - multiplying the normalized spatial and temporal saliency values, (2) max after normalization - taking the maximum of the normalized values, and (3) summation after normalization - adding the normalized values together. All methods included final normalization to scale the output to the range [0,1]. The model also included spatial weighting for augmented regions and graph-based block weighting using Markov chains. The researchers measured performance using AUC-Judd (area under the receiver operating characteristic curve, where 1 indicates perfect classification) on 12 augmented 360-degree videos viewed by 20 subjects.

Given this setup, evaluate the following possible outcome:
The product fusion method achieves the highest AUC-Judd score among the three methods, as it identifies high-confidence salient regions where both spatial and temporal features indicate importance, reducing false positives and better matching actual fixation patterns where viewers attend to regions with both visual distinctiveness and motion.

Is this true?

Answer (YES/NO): NO